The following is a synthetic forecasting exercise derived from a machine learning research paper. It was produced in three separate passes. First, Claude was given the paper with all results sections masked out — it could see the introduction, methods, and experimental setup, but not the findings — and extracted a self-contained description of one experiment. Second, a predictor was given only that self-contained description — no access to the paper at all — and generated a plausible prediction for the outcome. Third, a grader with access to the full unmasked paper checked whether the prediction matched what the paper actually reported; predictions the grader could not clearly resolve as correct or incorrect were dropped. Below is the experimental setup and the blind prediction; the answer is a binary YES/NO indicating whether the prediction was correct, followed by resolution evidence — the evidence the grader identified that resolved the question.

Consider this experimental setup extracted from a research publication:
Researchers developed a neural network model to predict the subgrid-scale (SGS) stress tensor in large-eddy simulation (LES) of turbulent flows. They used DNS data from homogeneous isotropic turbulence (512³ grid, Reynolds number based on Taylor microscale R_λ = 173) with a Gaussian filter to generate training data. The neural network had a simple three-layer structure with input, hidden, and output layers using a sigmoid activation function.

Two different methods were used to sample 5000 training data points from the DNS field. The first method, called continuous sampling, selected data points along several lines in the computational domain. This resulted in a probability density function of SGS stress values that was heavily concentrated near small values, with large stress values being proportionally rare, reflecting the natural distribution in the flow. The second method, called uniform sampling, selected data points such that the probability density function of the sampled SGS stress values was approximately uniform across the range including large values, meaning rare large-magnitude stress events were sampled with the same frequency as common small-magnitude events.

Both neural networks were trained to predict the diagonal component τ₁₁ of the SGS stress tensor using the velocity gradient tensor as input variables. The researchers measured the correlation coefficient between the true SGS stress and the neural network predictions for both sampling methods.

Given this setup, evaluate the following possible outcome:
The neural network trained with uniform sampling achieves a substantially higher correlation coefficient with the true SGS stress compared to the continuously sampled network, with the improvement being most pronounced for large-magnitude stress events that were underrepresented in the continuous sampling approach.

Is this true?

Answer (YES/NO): NO